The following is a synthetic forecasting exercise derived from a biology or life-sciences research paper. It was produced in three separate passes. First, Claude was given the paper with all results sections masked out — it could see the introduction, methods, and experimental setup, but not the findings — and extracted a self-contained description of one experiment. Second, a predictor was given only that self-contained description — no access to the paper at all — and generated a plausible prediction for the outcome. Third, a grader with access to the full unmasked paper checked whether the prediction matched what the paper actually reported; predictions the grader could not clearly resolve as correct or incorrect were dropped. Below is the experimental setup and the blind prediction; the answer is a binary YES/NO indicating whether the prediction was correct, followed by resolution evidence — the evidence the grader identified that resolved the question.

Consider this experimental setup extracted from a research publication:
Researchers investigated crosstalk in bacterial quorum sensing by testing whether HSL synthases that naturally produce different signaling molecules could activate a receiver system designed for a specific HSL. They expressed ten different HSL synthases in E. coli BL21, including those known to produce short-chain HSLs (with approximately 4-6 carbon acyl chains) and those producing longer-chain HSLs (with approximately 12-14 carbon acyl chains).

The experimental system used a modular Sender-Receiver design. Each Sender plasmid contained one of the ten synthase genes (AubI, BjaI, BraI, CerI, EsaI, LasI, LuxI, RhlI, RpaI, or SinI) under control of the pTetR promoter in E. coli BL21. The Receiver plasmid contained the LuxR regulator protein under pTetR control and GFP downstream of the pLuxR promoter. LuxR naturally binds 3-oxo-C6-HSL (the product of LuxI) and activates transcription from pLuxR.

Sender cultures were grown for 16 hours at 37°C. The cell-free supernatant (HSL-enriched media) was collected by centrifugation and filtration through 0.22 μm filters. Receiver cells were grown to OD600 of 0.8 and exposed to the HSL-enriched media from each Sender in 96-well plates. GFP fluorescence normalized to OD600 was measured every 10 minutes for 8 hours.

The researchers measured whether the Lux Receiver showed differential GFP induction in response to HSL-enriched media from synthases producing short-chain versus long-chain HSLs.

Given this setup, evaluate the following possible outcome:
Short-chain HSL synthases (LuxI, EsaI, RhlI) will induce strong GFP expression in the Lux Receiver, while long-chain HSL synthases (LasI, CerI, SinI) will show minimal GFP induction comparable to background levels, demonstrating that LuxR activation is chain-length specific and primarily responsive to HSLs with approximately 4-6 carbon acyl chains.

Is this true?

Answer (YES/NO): NO